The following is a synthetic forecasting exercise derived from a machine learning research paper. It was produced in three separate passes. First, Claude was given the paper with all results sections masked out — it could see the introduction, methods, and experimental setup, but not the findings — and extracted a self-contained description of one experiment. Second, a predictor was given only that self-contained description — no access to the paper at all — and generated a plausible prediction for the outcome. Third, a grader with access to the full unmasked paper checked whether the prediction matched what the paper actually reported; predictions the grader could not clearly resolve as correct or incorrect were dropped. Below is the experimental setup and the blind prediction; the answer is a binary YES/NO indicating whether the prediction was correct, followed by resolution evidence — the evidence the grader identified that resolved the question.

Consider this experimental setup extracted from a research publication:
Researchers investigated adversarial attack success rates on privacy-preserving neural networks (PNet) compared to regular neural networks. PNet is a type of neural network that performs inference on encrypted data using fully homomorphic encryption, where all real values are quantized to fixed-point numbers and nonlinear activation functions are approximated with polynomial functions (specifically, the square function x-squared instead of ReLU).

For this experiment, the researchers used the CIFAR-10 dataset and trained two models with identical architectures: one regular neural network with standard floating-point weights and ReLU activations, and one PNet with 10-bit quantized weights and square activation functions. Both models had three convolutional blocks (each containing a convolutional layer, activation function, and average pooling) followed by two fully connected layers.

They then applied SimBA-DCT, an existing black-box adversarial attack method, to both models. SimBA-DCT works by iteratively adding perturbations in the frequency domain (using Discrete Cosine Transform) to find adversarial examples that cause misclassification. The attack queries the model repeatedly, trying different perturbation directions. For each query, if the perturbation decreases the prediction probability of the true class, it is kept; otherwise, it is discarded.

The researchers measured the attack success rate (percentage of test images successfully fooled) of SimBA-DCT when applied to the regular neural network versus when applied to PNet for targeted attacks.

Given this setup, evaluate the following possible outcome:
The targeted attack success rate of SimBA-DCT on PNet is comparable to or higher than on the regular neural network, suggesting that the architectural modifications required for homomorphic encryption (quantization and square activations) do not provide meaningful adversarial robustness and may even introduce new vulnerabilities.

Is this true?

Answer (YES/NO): NO